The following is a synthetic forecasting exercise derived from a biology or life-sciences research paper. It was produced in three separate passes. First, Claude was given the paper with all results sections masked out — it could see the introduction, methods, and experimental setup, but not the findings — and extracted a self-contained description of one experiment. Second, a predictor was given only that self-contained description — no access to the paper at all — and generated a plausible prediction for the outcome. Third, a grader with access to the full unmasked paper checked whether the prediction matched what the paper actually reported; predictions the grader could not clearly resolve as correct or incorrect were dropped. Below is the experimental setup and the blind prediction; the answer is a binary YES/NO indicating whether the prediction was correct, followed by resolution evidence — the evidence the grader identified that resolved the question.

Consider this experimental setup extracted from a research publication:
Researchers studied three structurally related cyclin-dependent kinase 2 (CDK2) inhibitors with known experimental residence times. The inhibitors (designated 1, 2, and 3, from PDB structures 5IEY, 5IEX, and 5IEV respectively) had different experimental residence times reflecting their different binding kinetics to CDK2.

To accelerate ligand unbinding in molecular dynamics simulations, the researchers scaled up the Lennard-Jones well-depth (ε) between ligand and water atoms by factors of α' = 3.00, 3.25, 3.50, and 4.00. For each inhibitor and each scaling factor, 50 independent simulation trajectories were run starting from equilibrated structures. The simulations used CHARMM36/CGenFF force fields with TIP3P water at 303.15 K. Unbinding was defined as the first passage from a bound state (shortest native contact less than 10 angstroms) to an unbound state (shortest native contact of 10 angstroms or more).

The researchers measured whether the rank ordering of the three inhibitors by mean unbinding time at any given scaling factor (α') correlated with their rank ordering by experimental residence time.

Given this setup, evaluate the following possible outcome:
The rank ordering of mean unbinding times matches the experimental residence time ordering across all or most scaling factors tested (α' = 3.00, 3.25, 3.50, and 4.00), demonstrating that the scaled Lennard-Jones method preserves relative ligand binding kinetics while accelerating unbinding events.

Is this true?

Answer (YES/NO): YES